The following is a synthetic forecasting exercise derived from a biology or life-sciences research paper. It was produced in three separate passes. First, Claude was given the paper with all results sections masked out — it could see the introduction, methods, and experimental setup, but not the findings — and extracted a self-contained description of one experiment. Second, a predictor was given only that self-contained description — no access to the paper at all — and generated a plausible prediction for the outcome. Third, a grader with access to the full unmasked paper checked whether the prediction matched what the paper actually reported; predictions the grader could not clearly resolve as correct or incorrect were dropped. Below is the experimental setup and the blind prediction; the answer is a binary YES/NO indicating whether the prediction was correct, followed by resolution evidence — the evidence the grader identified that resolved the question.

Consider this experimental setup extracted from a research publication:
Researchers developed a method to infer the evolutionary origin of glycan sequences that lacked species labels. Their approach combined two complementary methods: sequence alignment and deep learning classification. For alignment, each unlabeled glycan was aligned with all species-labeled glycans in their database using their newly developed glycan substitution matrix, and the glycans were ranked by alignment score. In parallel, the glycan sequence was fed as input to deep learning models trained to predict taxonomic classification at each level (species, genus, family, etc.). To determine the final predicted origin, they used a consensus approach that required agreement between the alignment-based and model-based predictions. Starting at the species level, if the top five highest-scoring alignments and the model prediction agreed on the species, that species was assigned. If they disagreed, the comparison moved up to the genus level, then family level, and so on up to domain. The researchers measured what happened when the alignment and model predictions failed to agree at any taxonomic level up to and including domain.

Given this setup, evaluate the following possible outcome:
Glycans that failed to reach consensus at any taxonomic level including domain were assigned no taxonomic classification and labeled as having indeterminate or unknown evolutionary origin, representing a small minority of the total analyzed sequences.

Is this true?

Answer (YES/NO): NO